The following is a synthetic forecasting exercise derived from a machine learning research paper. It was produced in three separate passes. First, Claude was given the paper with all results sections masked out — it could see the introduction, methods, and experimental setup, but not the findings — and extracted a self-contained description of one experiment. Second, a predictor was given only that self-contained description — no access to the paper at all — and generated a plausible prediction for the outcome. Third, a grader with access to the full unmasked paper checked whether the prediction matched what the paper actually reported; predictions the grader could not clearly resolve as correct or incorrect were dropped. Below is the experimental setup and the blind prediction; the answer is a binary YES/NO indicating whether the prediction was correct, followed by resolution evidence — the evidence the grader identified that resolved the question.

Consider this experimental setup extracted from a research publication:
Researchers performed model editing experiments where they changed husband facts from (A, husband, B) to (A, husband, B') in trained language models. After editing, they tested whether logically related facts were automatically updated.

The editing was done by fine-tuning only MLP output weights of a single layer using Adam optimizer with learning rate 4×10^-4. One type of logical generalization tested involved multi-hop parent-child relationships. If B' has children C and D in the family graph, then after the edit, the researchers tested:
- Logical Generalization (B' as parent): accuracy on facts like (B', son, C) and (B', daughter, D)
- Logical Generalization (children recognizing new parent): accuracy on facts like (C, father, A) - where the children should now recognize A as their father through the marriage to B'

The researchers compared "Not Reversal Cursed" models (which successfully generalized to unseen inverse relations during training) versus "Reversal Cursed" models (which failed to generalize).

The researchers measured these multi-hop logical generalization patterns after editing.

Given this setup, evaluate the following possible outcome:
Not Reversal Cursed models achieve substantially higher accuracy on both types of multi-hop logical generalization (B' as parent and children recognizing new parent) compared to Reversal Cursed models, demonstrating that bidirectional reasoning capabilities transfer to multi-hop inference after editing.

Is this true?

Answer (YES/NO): YES